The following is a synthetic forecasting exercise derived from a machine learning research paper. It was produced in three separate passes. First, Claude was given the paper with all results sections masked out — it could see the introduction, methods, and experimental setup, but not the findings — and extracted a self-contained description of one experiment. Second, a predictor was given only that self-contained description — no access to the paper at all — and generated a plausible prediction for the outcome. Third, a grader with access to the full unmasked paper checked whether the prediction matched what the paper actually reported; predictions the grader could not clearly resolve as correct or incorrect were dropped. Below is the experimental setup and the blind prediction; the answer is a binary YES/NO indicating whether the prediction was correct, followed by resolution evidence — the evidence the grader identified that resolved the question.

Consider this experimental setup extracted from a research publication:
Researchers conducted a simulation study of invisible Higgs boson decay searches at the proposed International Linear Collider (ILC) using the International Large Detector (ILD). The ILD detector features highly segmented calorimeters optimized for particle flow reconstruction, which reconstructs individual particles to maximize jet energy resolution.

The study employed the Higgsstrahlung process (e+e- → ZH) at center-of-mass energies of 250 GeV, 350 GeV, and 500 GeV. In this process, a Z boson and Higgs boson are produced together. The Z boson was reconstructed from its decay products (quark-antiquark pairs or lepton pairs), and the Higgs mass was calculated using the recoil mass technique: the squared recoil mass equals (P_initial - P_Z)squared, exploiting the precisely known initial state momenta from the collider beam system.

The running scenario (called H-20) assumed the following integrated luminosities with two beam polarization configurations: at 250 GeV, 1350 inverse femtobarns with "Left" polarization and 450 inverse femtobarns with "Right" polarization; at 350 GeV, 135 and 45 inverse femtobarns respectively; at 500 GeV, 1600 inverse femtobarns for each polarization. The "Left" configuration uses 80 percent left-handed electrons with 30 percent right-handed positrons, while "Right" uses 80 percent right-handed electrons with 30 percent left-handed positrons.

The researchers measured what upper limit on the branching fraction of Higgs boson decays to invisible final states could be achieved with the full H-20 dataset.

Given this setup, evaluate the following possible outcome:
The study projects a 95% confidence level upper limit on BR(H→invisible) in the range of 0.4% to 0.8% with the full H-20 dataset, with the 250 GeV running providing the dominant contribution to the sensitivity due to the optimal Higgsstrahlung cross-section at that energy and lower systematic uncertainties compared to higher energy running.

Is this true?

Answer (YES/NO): NO